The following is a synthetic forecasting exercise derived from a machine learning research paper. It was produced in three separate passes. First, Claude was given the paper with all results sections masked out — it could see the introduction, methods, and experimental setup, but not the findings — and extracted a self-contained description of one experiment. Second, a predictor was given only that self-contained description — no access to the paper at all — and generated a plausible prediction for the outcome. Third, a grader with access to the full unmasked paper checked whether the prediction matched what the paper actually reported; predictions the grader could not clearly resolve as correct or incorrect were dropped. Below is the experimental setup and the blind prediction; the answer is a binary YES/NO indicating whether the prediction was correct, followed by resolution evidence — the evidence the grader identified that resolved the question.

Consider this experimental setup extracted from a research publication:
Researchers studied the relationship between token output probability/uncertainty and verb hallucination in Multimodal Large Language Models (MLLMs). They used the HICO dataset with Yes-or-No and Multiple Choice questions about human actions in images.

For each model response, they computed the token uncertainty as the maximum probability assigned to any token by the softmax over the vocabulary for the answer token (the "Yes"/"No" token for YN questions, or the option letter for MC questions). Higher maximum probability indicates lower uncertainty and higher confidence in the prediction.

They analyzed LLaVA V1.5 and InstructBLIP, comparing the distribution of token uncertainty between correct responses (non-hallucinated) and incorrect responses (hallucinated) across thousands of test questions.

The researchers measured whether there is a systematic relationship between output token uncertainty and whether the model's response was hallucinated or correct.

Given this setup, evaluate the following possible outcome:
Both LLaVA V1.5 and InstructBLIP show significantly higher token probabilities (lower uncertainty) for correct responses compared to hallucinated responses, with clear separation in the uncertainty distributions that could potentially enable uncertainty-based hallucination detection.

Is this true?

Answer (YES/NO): YES